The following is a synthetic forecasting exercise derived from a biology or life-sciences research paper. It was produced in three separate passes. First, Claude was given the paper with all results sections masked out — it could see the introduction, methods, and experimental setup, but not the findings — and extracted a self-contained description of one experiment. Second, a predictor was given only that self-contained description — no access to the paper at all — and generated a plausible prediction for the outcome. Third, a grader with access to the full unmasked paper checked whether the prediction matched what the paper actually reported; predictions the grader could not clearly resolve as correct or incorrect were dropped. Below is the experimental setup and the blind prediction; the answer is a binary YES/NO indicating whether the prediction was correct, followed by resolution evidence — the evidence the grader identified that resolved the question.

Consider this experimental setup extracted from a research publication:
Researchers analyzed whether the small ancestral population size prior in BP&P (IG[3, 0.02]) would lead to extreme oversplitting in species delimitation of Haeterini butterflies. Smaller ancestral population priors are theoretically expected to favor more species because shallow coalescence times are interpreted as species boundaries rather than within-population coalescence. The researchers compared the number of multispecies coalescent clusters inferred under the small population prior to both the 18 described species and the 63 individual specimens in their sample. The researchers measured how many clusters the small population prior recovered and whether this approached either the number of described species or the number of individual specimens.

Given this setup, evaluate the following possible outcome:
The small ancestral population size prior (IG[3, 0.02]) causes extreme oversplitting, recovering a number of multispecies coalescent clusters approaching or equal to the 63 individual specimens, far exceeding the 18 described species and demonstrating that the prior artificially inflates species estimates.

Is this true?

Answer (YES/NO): YES